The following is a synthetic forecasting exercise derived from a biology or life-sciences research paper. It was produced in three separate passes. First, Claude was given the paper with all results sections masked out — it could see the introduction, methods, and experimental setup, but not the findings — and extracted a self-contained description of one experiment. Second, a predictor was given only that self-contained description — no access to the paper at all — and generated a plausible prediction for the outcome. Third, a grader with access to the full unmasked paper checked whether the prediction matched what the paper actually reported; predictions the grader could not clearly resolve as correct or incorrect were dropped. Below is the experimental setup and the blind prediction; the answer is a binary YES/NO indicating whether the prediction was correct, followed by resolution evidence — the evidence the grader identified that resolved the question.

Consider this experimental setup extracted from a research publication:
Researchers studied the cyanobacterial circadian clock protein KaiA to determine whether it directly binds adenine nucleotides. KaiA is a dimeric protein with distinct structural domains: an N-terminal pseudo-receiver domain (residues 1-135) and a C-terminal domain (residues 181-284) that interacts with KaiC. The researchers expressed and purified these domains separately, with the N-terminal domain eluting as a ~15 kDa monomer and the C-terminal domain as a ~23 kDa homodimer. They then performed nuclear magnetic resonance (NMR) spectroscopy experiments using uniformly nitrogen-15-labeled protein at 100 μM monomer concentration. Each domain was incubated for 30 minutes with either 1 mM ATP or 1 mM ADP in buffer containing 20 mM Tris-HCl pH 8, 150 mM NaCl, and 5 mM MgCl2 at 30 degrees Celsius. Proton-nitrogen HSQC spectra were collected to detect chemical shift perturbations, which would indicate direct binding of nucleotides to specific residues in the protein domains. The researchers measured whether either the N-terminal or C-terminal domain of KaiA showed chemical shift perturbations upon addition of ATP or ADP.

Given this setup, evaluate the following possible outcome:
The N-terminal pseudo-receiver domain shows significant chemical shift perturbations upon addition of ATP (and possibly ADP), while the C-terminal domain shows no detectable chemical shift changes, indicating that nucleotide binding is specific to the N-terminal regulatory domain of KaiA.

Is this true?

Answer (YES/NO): NO